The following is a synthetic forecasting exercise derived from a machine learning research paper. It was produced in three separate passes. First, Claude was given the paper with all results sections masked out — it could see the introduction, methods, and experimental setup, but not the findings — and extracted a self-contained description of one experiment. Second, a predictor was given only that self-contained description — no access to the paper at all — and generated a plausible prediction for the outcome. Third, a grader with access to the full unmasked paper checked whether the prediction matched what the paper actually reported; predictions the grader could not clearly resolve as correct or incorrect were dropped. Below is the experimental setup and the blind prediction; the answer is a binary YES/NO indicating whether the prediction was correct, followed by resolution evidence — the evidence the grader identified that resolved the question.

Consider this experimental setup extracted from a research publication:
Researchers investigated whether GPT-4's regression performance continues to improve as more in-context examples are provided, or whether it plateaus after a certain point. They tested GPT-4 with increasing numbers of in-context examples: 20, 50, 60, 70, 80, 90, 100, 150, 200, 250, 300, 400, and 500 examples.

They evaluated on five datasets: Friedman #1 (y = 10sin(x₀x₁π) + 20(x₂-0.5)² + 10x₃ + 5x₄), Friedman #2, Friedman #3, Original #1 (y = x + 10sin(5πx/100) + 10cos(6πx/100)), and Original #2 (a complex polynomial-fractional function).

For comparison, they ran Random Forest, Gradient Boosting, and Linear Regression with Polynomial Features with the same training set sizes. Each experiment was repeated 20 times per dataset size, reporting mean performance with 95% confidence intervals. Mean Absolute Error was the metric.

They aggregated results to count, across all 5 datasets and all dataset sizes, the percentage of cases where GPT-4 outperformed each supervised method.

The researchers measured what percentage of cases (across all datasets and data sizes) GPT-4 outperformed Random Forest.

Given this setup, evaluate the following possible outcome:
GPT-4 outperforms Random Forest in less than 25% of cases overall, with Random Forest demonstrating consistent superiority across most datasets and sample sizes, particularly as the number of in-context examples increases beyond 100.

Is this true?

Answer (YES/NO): NO